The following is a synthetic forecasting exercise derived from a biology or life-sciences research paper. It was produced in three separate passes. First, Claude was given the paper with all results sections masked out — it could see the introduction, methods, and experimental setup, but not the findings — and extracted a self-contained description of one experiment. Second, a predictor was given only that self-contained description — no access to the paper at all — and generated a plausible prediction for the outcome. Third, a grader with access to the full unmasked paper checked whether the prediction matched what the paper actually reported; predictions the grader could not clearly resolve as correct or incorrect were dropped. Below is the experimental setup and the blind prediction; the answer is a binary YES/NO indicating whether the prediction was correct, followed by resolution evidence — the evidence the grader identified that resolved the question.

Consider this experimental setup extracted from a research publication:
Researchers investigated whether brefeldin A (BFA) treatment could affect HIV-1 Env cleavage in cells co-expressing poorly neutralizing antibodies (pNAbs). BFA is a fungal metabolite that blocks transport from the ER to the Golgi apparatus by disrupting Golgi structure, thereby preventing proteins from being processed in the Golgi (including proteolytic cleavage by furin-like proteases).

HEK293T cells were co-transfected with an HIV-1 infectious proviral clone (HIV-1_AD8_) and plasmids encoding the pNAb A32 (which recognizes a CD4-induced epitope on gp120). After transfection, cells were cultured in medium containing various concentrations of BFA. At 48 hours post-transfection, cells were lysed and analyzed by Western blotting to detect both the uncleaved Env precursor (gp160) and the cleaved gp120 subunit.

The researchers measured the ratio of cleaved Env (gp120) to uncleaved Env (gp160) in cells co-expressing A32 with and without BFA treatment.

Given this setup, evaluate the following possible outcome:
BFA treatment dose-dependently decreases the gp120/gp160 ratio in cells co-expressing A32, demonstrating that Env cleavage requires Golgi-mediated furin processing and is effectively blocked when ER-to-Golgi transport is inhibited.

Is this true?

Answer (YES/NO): NO